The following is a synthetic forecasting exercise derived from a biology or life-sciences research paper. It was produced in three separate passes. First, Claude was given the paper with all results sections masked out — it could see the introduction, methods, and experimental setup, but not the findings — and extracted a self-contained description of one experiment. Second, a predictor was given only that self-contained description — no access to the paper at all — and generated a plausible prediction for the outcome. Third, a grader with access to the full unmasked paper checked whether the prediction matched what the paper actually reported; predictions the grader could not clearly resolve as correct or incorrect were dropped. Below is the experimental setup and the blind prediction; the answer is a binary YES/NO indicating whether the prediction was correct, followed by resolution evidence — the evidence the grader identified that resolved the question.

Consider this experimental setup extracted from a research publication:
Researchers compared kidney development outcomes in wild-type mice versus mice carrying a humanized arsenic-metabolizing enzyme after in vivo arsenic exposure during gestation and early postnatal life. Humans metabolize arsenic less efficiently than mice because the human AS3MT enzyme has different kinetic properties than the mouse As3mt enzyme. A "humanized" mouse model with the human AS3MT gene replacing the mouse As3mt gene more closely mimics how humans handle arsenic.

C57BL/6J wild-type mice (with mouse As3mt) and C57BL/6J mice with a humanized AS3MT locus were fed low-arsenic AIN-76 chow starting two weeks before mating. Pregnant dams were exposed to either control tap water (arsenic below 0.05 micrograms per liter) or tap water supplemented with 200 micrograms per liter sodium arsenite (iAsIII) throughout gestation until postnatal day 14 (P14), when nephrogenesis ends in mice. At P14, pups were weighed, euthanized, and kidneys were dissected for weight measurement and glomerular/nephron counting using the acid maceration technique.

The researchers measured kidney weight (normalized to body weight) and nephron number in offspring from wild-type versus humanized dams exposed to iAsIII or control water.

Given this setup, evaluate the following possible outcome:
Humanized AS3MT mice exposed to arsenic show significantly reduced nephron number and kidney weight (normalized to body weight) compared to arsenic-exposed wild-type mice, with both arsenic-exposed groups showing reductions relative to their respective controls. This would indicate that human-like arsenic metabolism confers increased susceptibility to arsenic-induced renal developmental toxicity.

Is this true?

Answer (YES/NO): NO